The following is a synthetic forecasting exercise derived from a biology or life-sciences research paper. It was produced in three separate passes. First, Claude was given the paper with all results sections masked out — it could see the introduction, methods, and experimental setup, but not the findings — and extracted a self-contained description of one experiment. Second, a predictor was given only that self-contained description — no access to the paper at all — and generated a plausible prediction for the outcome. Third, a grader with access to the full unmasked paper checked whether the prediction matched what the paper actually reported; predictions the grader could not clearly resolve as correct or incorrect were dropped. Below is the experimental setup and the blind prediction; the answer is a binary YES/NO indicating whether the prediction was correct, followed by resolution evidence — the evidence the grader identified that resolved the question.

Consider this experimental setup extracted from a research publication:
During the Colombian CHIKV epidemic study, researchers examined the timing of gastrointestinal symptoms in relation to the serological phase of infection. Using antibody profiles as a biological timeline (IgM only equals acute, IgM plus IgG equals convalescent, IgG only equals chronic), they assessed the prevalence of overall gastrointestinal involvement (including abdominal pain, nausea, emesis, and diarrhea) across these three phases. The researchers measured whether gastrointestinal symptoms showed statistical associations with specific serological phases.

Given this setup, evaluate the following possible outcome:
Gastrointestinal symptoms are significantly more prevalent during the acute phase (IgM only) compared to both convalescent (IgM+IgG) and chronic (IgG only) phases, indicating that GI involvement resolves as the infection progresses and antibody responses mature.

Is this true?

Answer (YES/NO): NO